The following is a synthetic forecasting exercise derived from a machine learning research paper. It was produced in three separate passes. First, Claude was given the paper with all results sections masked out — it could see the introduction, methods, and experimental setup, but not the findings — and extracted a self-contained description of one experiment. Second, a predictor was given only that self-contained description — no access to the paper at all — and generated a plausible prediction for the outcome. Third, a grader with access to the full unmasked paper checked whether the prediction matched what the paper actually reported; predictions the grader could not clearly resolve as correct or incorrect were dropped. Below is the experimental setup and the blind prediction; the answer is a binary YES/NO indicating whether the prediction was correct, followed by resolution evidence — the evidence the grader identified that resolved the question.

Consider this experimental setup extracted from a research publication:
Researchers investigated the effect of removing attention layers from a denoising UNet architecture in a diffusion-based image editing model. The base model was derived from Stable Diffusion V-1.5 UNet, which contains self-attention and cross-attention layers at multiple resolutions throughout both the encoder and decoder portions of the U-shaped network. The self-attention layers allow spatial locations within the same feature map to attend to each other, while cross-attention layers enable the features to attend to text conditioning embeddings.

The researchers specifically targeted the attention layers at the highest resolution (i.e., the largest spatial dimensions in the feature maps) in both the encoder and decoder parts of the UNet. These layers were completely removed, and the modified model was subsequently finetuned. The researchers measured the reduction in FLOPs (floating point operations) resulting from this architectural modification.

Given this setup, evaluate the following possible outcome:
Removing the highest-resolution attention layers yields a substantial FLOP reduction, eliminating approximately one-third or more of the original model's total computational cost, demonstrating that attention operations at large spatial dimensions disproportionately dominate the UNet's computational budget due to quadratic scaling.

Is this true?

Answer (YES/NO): NO